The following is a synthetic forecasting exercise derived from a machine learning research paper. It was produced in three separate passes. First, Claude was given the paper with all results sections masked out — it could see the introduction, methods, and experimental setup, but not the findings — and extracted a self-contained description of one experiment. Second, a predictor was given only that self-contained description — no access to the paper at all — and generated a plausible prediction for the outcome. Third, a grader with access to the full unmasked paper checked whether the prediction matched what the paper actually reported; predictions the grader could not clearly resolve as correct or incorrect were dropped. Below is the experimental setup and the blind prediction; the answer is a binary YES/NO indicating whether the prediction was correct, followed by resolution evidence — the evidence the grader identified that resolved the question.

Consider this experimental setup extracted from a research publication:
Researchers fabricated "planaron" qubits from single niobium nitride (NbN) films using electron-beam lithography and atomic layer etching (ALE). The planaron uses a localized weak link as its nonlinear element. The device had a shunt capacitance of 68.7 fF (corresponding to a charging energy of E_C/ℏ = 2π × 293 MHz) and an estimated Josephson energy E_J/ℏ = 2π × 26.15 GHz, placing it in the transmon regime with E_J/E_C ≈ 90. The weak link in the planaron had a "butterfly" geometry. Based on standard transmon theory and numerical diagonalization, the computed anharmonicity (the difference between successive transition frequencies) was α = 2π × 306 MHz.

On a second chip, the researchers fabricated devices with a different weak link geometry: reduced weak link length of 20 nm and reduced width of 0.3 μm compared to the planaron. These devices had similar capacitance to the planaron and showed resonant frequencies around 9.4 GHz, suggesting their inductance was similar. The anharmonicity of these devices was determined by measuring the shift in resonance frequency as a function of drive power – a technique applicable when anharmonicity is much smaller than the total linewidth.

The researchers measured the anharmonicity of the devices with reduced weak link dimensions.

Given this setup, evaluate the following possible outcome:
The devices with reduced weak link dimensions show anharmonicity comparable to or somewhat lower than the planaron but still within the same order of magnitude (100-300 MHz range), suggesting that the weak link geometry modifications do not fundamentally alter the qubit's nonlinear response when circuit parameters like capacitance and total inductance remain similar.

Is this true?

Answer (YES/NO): NO